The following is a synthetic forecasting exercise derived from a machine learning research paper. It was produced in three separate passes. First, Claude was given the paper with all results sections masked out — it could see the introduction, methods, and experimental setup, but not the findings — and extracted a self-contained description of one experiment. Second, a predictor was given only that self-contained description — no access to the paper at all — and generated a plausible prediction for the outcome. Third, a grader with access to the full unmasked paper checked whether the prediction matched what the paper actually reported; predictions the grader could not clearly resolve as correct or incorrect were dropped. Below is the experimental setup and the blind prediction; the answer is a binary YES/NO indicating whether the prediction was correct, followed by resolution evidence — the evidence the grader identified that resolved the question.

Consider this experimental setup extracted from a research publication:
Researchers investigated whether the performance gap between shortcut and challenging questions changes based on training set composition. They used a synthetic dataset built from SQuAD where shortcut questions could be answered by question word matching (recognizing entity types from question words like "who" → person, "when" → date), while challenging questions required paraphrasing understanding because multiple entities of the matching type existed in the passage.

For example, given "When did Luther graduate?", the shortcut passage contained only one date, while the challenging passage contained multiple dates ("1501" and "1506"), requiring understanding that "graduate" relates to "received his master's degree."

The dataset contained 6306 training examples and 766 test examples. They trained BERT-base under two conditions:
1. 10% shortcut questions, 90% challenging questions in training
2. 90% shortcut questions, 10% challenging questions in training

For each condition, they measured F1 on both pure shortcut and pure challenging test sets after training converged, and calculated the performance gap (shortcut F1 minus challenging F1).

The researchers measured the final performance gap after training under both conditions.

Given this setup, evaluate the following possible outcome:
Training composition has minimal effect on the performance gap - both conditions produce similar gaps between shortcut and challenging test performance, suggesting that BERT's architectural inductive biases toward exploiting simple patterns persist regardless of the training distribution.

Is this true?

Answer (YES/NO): NO